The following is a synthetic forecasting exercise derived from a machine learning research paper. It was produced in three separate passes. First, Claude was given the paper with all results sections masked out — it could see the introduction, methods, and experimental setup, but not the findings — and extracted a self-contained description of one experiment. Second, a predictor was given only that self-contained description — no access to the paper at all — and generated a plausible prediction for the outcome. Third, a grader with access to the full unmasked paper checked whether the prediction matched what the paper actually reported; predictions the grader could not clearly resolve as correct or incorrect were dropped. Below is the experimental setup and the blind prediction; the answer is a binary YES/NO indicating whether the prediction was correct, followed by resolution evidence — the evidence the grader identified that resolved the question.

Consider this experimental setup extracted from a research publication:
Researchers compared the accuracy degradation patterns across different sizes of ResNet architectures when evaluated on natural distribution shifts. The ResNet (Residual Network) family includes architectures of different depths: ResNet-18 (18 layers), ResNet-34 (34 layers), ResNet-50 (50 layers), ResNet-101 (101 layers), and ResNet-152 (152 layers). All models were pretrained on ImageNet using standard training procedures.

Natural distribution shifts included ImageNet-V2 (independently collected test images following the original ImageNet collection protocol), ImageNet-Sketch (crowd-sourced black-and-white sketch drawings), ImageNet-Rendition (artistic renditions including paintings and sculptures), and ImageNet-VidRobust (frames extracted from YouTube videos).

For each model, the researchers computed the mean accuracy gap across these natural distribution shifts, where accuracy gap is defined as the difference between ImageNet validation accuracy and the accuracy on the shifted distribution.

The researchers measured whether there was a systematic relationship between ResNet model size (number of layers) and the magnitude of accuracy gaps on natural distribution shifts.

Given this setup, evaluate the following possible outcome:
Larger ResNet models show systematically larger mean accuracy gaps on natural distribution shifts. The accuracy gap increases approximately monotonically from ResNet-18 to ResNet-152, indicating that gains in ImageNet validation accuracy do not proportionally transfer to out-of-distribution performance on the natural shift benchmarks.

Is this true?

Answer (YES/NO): NO